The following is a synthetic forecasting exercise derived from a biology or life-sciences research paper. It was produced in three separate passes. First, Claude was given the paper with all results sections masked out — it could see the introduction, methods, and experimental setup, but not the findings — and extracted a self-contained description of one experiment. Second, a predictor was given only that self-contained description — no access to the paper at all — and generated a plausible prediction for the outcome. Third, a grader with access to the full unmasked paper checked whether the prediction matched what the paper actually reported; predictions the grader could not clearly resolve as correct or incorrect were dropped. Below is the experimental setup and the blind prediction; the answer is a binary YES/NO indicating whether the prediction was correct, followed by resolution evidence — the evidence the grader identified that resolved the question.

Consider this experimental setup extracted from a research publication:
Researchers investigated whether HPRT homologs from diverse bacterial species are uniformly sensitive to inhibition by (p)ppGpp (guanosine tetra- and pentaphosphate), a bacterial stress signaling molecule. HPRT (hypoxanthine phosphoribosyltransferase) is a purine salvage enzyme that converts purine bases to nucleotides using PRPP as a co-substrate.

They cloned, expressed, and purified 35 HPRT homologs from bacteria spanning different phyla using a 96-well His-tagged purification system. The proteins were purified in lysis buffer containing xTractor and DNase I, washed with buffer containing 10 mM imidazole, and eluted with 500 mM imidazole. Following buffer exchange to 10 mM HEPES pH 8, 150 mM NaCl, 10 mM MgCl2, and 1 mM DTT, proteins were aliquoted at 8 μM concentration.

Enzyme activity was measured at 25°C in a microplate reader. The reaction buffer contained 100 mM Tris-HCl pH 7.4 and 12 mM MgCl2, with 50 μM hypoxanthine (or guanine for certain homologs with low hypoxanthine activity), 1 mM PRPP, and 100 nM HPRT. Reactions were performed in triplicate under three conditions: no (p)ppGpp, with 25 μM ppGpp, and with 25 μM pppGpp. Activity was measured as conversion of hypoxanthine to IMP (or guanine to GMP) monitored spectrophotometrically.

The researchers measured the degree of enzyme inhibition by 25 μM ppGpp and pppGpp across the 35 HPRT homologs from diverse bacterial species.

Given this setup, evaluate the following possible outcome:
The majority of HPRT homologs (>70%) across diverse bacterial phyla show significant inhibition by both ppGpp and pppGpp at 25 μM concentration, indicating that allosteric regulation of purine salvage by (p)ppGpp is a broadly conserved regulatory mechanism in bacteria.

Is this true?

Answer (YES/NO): YES